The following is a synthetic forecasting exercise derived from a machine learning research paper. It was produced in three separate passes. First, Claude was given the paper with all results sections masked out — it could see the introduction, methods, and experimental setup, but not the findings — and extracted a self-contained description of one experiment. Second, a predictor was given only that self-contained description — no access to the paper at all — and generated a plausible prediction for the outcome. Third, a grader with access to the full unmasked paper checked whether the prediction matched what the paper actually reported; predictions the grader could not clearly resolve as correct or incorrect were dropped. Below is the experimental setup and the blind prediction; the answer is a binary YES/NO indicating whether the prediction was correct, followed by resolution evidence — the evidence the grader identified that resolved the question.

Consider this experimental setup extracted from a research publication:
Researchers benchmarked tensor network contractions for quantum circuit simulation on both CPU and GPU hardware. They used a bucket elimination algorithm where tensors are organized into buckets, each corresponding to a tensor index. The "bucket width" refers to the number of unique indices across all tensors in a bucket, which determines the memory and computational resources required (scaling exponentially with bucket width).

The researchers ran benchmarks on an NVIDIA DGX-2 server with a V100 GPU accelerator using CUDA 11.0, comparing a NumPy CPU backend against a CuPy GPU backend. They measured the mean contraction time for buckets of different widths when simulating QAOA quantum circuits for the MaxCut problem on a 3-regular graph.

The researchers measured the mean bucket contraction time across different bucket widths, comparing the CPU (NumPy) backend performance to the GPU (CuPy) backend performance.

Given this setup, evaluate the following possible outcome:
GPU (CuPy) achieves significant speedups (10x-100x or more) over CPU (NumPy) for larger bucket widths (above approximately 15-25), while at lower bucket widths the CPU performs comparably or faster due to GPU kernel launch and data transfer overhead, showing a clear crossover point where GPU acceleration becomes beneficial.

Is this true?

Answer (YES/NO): YES